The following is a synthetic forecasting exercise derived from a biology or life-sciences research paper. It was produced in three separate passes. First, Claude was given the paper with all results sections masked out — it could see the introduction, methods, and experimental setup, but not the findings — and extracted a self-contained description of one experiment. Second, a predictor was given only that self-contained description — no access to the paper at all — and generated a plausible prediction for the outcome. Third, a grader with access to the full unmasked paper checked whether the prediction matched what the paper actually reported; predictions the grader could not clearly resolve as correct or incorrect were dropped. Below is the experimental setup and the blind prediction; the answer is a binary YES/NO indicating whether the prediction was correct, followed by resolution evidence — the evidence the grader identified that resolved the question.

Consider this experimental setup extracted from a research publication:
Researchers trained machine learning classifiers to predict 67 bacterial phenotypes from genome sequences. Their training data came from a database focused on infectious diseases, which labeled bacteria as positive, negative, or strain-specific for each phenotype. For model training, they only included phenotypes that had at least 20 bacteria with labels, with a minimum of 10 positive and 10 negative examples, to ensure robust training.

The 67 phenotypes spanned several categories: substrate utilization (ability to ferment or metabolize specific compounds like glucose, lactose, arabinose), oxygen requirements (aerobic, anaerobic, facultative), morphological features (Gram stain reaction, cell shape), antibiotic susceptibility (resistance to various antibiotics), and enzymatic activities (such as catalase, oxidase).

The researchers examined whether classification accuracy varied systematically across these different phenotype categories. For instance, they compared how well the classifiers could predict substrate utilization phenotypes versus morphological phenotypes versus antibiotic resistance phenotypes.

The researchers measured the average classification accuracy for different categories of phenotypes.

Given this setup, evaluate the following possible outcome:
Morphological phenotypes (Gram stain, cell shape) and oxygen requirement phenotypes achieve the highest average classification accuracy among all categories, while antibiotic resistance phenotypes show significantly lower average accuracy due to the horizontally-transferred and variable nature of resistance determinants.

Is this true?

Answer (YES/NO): NO